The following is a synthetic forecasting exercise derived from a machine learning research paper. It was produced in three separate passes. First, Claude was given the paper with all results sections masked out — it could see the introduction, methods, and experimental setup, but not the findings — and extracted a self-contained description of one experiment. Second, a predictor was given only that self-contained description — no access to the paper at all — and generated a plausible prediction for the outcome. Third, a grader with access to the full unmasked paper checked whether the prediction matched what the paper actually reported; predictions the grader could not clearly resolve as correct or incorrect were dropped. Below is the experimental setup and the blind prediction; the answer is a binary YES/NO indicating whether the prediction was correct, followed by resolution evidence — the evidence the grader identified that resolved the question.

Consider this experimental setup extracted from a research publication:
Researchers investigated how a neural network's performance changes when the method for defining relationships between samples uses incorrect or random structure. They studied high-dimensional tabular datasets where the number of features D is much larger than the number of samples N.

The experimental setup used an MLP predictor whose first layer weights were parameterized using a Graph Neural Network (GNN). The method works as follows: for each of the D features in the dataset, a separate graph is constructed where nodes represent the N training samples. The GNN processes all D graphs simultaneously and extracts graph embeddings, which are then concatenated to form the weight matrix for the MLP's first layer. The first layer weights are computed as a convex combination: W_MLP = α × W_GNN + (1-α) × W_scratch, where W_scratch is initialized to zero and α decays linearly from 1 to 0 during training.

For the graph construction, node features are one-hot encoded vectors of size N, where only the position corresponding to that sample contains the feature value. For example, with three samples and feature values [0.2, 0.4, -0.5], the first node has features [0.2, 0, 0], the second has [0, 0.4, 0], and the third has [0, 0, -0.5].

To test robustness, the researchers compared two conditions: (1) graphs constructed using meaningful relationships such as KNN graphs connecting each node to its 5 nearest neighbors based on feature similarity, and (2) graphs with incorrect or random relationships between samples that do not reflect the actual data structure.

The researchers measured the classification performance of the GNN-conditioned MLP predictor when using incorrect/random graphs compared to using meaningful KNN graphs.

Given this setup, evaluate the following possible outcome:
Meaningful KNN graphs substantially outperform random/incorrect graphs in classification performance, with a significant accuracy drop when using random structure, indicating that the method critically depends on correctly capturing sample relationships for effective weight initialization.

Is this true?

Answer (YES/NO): NO